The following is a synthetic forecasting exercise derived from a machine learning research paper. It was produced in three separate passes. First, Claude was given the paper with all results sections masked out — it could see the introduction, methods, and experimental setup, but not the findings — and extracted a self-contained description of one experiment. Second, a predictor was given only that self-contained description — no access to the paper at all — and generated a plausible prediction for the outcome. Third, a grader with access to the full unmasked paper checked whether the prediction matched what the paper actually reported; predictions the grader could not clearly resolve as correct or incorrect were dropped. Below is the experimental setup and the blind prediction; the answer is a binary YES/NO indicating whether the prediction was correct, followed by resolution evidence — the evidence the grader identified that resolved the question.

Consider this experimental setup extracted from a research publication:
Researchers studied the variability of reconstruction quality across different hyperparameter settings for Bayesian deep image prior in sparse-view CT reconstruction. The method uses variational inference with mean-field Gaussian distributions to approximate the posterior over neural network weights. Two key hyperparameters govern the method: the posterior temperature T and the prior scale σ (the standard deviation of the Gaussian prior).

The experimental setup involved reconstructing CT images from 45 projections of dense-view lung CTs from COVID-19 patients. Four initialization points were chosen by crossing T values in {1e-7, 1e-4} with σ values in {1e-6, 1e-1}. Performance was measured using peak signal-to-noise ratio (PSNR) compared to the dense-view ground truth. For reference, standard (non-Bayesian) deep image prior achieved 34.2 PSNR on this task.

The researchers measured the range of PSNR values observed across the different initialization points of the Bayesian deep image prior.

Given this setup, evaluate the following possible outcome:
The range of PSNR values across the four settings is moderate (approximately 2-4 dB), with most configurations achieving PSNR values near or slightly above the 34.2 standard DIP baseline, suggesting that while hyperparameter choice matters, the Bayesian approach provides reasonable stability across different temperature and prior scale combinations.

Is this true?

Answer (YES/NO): NO